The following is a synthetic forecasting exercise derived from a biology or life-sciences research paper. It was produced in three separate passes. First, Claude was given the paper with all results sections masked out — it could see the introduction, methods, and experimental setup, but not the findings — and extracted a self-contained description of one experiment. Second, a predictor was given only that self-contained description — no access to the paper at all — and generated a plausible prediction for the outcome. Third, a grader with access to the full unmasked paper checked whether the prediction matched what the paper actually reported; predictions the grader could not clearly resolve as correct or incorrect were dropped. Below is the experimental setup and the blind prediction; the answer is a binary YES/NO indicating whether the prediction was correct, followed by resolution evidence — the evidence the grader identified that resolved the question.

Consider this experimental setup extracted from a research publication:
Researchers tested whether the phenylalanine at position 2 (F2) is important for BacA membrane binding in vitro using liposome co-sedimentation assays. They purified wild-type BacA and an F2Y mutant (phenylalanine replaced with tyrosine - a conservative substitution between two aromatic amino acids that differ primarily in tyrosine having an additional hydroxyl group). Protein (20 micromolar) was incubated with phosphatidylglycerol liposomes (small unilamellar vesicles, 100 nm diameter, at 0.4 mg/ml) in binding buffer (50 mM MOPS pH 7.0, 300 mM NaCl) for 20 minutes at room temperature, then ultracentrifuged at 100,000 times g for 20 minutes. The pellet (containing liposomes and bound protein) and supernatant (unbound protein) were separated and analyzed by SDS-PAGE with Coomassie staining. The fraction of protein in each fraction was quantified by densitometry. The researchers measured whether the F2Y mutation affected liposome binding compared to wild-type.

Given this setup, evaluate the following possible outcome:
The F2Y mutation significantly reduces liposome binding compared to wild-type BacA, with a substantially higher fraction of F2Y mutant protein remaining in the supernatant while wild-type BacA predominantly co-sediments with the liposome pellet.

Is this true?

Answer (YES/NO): YES